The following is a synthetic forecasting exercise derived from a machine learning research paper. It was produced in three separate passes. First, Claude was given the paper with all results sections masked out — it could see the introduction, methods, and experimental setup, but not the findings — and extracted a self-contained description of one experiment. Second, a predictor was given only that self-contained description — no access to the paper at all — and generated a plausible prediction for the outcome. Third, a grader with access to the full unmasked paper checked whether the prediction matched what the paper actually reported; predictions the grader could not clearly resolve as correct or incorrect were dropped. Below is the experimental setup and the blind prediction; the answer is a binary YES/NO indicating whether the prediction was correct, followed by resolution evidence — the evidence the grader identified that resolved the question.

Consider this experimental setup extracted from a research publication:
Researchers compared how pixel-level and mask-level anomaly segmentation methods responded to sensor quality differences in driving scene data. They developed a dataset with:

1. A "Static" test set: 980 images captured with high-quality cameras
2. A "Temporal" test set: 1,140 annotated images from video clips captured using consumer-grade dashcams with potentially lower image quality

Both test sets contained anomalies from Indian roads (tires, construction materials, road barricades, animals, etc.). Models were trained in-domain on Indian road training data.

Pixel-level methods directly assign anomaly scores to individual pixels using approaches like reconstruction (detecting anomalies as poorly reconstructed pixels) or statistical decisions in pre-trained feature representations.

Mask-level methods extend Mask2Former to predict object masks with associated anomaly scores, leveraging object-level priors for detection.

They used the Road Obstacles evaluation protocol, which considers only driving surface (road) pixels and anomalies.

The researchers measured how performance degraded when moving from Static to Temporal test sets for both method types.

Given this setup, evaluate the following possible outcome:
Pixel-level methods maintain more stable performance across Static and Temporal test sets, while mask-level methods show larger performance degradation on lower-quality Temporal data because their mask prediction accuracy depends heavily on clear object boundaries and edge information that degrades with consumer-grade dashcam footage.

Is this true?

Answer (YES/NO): YES